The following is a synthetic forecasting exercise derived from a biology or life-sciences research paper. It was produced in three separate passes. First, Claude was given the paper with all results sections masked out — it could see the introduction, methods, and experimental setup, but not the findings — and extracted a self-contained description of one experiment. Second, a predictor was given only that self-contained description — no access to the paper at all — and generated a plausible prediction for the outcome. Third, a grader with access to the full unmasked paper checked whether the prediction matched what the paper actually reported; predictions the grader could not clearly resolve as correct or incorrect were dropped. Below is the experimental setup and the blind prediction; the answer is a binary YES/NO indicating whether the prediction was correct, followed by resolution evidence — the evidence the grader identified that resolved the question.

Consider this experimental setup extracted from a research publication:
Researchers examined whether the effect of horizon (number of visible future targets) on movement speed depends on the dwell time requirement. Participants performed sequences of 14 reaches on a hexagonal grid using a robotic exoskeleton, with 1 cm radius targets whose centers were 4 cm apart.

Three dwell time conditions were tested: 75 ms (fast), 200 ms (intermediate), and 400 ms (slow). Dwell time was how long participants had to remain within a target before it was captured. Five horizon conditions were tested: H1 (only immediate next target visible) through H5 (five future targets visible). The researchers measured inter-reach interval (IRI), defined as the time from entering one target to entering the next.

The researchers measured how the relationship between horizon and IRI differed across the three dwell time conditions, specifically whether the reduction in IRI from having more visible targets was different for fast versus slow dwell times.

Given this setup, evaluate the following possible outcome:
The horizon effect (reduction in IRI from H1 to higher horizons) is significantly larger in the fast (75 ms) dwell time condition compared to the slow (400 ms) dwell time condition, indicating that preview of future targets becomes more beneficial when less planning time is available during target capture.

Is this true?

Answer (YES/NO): NO